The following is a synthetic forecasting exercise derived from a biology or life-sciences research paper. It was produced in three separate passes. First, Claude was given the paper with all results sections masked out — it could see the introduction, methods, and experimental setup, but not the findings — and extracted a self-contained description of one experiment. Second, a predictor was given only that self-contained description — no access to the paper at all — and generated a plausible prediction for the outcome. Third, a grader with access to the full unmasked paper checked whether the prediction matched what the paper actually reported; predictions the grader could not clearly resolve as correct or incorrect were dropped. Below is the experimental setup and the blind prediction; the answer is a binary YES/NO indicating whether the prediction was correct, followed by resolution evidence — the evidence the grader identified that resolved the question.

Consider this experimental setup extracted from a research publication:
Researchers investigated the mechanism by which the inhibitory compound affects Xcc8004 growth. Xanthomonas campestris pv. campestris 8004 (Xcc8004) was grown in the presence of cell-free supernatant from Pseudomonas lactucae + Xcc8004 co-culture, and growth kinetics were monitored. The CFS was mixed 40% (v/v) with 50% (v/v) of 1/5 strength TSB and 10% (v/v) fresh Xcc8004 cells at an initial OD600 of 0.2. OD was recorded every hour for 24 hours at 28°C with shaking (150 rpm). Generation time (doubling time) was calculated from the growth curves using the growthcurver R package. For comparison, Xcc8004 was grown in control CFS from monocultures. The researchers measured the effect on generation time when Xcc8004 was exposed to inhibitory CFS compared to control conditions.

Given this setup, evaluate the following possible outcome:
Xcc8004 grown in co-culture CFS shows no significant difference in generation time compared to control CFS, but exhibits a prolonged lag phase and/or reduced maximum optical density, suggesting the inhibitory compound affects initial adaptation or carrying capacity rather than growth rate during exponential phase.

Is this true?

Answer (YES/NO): NO